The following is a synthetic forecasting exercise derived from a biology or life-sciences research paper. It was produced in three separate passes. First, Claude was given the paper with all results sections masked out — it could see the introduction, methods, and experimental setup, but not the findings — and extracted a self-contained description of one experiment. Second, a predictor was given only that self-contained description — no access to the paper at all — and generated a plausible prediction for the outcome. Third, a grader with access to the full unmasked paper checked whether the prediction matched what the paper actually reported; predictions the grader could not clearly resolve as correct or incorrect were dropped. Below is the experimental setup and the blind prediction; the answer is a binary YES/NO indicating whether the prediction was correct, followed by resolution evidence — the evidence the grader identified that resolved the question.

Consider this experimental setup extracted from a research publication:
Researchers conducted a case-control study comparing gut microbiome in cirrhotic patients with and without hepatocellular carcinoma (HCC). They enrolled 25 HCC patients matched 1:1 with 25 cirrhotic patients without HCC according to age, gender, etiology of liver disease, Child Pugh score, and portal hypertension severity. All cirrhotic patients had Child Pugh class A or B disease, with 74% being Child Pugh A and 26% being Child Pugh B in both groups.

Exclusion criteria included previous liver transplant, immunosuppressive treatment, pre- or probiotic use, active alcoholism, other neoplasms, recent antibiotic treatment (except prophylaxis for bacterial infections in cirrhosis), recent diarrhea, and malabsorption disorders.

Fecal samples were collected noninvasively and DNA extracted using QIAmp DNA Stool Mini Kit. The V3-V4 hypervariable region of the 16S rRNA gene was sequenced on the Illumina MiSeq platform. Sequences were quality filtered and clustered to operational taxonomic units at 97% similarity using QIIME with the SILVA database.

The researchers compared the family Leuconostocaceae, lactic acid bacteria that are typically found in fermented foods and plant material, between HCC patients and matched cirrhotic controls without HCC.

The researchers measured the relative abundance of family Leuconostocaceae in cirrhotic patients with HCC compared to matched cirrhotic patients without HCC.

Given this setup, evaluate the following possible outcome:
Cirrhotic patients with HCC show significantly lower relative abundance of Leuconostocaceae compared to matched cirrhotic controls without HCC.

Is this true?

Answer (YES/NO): YES